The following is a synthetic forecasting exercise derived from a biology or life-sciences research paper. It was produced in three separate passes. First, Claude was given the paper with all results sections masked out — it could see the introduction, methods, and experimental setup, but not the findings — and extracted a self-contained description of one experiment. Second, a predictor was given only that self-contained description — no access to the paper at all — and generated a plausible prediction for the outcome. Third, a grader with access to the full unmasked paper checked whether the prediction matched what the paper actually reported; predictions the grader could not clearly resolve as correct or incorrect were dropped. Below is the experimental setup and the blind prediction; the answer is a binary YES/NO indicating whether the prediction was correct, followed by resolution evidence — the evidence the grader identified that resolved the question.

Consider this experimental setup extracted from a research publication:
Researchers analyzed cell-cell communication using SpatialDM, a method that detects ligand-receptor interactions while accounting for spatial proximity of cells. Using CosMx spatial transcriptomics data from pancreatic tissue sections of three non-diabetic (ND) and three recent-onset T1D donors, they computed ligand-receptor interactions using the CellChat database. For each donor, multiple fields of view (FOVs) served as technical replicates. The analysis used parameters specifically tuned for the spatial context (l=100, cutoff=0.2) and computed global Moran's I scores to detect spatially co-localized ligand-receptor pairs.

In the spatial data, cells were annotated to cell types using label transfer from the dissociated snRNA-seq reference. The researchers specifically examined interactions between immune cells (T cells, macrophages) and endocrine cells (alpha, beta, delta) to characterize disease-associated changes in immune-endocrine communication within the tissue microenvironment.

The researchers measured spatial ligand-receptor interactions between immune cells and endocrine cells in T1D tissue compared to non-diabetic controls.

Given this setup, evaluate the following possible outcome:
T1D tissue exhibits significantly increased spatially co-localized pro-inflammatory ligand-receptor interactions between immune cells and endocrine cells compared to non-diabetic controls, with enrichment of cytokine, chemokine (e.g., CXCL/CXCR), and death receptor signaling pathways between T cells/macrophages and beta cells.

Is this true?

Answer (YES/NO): NO